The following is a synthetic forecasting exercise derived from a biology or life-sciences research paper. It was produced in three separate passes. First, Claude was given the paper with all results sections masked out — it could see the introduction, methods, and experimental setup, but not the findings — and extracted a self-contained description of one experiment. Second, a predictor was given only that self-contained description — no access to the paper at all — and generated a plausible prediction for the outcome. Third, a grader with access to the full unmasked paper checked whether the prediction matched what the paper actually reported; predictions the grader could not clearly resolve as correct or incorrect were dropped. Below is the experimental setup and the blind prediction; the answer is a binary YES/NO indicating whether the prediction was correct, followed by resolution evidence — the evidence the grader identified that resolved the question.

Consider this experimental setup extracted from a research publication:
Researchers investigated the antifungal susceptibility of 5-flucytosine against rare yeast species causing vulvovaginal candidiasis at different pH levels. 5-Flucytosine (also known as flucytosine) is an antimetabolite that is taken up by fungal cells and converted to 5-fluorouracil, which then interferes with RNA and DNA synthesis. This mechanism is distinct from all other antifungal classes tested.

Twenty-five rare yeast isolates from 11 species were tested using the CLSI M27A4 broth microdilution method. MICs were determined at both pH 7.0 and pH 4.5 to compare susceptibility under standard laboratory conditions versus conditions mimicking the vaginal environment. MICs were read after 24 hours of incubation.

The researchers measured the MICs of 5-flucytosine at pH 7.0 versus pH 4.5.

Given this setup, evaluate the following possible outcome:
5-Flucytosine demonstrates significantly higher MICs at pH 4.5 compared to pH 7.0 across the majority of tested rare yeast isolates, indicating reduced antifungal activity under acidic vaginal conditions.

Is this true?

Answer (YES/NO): NO